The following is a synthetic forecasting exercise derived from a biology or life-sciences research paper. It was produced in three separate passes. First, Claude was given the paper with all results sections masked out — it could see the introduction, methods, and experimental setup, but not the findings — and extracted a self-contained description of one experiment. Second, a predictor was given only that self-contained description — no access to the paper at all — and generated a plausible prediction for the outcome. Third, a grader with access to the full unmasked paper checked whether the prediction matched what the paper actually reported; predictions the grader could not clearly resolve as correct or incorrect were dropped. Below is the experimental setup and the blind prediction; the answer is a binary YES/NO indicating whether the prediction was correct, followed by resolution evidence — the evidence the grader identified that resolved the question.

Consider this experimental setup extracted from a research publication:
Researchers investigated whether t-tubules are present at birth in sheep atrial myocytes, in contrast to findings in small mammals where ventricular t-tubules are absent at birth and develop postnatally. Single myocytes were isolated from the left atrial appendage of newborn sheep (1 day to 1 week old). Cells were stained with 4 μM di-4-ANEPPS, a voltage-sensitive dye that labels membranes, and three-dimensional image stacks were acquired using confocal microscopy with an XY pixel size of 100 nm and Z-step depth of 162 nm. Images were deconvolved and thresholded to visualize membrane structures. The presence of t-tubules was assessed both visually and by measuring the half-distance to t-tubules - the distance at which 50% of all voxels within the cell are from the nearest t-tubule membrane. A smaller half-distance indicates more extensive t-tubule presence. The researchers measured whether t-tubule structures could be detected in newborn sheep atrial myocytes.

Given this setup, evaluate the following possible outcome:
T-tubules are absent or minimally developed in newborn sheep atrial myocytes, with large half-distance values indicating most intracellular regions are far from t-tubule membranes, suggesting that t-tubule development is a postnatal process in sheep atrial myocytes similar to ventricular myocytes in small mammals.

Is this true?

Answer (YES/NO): NO